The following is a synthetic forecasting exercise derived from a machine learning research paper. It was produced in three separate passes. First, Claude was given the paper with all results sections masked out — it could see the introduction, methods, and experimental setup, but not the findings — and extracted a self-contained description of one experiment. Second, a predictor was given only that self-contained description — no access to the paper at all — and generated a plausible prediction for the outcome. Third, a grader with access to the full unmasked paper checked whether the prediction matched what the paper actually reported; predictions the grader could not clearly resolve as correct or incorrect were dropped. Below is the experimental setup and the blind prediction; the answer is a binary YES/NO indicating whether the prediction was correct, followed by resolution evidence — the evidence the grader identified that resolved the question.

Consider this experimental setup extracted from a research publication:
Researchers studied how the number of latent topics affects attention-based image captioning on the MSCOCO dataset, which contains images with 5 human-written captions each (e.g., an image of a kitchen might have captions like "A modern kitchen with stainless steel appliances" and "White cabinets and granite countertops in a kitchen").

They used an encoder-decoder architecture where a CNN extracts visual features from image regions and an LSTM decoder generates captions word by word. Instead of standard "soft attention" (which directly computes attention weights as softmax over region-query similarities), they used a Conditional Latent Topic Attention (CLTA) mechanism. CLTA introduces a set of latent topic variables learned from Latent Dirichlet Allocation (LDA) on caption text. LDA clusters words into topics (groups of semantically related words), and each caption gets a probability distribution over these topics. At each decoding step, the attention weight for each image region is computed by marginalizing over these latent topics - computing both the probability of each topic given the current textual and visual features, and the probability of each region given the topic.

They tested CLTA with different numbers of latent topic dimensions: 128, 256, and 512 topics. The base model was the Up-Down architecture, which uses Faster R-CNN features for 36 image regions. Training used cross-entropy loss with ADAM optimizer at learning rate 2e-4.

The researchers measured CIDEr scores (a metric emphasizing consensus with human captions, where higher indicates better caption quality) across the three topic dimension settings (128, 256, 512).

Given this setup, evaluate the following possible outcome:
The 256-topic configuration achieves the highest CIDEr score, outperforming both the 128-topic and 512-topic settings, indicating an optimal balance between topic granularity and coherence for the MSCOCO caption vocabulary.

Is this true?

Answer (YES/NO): NO